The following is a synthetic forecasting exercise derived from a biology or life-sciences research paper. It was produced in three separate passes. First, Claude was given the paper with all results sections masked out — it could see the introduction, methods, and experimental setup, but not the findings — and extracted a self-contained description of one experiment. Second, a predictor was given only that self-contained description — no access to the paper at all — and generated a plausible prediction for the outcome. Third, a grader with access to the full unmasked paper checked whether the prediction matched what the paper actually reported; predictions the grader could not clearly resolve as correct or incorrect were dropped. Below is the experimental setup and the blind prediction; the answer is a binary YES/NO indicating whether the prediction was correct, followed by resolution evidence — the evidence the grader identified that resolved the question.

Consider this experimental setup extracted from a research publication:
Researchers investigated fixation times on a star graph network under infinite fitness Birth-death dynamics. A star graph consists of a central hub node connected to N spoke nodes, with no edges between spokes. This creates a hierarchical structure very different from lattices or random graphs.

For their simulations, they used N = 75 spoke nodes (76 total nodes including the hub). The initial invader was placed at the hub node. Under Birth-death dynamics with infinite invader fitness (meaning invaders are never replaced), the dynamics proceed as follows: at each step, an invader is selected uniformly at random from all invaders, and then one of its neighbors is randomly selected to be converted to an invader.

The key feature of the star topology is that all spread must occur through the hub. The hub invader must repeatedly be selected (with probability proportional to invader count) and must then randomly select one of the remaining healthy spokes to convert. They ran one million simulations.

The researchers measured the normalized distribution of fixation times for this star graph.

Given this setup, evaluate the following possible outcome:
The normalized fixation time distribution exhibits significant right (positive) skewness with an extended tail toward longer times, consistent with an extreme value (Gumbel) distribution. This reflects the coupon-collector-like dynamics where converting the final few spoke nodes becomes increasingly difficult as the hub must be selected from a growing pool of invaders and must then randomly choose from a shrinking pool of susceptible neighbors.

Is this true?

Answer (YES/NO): YES